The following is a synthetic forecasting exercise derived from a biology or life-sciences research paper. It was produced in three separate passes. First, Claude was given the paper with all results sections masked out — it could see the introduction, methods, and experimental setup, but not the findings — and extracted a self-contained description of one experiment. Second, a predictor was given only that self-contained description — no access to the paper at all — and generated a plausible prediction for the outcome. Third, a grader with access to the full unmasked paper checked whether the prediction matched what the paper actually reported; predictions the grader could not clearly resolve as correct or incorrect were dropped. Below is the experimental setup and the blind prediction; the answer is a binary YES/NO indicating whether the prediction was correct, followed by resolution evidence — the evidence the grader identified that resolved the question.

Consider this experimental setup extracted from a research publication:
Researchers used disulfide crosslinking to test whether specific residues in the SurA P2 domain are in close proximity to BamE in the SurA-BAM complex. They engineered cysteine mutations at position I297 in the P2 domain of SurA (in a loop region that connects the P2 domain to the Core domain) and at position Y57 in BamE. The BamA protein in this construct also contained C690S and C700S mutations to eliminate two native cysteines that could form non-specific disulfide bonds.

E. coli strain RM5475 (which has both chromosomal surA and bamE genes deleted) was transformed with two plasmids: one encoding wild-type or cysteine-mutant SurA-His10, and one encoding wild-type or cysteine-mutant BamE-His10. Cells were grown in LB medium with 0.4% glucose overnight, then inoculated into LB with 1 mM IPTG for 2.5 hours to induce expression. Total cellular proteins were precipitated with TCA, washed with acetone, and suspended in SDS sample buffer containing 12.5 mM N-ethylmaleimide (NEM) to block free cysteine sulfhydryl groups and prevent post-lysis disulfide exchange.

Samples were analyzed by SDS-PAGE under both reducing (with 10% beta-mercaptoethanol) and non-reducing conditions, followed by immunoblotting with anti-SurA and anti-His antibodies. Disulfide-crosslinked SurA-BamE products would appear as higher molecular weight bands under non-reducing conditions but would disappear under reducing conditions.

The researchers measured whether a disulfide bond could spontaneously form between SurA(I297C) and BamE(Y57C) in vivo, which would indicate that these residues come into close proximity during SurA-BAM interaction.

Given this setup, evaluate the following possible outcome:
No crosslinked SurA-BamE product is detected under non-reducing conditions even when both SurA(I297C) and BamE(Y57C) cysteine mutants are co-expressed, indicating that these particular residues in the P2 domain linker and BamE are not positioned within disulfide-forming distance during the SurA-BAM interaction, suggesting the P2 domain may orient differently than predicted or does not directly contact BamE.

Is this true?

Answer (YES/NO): NO